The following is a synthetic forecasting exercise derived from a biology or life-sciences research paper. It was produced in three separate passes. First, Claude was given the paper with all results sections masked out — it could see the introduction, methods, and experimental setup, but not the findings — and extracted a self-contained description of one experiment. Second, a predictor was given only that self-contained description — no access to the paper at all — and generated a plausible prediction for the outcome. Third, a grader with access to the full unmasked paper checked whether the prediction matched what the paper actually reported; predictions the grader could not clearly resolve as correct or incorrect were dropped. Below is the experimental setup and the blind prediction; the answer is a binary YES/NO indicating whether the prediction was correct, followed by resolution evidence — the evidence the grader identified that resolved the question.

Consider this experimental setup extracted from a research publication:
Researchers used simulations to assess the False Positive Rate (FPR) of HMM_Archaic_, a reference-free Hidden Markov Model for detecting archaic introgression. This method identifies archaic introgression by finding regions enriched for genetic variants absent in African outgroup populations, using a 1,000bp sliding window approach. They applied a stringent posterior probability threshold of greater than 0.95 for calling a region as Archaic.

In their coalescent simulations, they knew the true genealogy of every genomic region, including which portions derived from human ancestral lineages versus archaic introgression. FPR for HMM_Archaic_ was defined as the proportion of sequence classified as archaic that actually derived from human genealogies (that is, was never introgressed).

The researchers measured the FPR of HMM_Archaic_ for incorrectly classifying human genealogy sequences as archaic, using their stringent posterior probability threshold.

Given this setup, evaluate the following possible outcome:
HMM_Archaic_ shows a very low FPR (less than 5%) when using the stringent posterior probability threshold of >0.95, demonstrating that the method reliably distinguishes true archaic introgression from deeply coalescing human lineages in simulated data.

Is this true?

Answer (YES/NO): YES